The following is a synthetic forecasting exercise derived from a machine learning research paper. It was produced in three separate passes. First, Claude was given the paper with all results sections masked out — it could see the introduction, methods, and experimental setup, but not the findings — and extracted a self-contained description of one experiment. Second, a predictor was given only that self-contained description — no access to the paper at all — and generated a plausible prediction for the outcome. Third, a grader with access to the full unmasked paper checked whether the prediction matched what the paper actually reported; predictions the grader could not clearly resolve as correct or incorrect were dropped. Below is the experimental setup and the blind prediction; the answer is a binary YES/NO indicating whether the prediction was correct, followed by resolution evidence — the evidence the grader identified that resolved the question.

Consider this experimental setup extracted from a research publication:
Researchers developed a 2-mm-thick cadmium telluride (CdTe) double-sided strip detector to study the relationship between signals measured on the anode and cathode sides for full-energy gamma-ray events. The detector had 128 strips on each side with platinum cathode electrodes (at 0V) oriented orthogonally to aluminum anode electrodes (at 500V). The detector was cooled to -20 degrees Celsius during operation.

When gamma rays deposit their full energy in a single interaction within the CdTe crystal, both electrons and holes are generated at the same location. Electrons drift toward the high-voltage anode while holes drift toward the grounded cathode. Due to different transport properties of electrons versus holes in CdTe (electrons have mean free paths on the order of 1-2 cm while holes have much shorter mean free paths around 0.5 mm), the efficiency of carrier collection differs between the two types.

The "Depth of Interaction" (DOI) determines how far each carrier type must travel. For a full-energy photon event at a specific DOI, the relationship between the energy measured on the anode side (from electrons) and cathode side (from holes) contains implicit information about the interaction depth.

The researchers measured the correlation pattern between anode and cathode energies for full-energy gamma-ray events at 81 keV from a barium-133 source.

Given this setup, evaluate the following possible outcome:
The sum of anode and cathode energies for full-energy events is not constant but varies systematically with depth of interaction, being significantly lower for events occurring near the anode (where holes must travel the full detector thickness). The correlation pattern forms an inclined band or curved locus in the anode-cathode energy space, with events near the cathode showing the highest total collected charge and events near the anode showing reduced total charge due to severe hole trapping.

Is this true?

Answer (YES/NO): NO